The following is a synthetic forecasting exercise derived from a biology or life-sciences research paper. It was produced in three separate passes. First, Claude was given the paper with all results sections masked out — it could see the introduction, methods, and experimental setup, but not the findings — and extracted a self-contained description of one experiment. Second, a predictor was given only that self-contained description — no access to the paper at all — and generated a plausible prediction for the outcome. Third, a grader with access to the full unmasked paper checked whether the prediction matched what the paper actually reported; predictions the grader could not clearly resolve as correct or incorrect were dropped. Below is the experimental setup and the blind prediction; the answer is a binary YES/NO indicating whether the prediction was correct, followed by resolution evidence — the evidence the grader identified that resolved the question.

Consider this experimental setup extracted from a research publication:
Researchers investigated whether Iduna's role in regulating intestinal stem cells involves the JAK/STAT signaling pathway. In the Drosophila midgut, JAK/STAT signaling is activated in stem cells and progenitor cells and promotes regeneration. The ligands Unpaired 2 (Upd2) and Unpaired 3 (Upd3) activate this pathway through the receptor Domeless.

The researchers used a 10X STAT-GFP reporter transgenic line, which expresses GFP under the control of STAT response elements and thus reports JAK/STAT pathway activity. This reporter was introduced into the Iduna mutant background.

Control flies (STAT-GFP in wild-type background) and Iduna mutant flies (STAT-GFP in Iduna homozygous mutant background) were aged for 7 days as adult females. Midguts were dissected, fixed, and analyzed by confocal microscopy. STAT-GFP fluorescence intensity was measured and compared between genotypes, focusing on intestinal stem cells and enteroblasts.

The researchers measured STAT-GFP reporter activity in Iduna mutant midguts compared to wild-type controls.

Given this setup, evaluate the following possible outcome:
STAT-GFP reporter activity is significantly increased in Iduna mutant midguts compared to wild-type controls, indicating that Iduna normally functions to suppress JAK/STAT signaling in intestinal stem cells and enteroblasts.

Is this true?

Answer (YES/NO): YES